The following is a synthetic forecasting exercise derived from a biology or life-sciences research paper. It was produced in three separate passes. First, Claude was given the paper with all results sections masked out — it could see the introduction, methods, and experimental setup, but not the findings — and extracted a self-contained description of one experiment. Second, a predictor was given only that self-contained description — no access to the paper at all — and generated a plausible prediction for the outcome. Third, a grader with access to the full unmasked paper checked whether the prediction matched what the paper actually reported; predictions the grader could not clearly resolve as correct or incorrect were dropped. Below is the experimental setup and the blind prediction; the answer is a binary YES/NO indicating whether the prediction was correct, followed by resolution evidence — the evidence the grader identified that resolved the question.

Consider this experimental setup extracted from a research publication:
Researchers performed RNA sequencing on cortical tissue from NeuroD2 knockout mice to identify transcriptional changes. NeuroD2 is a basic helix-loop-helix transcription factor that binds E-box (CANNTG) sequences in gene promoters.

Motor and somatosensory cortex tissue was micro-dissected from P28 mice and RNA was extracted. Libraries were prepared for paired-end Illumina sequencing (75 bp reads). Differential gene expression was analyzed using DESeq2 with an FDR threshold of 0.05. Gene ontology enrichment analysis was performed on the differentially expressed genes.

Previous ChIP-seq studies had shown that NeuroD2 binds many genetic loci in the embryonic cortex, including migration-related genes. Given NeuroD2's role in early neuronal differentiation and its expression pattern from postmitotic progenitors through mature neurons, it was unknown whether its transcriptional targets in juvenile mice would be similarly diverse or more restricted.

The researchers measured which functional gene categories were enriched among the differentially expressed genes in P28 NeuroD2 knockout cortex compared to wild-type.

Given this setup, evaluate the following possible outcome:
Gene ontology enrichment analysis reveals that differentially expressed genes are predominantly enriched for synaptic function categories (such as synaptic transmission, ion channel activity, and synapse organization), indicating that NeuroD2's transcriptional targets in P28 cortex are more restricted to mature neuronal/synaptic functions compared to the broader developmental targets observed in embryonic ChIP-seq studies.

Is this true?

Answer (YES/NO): YES